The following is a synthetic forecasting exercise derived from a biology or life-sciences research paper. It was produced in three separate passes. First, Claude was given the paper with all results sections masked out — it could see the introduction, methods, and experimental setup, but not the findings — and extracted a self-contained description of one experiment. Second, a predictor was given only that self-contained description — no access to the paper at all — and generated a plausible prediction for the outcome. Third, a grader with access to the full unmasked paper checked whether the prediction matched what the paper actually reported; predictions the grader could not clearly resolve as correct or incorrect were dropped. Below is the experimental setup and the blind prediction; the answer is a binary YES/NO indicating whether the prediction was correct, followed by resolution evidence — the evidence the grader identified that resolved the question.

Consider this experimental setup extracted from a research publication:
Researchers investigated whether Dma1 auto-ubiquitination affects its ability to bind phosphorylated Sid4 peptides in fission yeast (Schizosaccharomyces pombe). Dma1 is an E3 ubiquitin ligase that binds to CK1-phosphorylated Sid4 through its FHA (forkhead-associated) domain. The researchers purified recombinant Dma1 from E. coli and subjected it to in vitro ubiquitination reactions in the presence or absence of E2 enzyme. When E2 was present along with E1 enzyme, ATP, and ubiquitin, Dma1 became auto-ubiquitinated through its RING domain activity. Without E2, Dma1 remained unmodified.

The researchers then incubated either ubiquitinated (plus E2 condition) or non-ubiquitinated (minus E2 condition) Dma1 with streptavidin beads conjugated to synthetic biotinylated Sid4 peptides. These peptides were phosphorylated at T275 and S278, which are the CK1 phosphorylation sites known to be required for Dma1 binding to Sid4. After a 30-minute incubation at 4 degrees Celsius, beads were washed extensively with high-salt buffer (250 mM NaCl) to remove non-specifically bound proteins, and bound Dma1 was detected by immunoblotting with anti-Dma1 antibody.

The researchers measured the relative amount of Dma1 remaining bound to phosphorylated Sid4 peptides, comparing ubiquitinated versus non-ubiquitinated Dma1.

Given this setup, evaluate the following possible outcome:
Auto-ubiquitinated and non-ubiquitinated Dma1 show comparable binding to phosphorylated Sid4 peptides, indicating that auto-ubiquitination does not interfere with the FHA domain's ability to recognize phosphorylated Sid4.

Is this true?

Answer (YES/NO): NO